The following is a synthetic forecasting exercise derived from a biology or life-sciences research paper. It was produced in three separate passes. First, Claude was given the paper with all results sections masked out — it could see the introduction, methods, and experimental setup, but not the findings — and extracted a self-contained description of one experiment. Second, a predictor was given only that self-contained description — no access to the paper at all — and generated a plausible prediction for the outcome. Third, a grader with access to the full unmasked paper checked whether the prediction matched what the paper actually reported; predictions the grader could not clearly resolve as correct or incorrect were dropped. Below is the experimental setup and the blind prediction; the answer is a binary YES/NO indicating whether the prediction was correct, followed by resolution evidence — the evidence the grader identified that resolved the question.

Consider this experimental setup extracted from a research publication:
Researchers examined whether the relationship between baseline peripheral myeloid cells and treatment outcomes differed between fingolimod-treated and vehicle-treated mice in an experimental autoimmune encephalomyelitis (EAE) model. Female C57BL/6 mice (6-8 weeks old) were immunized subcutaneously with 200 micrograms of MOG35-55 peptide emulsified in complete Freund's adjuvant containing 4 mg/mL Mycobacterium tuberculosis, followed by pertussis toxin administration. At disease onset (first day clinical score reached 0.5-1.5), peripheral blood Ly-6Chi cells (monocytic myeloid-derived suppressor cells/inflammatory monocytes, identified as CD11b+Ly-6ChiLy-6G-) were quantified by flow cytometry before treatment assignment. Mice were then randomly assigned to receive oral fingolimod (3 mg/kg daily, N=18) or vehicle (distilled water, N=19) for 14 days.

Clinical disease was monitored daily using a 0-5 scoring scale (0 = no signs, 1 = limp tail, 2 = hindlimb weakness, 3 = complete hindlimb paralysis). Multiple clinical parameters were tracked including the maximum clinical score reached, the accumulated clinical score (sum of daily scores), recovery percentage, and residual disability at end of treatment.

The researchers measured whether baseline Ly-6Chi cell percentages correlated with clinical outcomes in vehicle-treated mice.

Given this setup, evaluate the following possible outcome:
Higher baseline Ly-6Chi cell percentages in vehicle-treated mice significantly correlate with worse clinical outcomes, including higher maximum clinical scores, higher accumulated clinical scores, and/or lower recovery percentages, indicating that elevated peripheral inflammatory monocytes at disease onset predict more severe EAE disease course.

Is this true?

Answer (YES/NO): NO